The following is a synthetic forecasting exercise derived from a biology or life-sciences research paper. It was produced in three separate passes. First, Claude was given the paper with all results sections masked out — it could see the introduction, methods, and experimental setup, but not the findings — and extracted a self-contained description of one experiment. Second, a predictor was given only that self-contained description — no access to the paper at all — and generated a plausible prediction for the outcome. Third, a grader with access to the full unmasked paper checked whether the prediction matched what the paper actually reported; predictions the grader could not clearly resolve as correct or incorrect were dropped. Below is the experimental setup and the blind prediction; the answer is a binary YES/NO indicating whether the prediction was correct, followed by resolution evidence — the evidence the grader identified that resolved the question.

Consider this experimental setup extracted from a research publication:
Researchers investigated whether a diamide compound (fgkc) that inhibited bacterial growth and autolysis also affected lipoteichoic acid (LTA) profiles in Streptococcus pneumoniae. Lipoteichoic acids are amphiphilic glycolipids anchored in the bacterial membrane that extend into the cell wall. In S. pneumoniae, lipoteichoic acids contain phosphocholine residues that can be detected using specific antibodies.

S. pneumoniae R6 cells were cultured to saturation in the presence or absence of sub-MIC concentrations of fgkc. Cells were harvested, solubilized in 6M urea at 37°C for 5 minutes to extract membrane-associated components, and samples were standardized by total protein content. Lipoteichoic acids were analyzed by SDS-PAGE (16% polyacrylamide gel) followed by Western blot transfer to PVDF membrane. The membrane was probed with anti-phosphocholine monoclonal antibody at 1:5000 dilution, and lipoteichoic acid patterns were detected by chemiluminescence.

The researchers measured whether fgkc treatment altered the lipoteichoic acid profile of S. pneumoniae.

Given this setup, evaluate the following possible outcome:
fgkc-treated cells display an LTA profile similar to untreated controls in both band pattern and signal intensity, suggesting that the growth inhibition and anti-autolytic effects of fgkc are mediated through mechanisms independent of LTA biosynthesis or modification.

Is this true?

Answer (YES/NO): YES